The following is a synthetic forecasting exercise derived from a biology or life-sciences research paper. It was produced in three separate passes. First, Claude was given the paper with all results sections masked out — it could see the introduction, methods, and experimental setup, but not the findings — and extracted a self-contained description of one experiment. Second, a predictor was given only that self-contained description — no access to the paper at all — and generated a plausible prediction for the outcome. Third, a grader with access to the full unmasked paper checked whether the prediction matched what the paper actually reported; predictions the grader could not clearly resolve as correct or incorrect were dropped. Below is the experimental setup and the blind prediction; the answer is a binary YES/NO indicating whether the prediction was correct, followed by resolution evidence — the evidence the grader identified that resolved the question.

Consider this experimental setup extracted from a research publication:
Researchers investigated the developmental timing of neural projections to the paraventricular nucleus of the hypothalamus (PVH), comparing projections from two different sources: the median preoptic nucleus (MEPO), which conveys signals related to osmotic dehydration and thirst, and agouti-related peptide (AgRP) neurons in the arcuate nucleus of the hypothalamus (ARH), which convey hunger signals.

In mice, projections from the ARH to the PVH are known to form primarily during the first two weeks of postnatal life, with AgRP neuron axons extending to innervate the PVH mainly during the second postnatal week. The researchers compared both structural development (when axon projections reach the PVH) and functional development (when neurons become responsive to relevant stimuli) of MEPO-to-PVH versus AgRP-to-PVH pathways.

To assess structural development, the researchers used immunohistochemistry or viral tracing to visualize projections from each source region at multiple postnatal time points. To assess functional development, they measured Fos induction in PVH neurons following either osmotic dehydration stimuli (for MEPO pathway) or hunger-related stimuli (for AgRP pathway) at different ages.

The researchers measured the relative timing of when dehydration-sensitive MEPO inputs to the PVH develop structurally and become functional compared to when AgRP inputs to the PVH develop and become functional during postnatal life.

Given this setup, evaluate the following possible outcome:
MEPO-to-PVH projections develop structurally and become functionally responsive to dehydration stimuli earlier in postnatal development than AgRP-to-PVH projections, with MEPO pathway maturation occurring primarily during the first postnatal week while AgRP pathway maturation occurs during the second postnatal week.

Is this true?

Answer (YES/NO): YES